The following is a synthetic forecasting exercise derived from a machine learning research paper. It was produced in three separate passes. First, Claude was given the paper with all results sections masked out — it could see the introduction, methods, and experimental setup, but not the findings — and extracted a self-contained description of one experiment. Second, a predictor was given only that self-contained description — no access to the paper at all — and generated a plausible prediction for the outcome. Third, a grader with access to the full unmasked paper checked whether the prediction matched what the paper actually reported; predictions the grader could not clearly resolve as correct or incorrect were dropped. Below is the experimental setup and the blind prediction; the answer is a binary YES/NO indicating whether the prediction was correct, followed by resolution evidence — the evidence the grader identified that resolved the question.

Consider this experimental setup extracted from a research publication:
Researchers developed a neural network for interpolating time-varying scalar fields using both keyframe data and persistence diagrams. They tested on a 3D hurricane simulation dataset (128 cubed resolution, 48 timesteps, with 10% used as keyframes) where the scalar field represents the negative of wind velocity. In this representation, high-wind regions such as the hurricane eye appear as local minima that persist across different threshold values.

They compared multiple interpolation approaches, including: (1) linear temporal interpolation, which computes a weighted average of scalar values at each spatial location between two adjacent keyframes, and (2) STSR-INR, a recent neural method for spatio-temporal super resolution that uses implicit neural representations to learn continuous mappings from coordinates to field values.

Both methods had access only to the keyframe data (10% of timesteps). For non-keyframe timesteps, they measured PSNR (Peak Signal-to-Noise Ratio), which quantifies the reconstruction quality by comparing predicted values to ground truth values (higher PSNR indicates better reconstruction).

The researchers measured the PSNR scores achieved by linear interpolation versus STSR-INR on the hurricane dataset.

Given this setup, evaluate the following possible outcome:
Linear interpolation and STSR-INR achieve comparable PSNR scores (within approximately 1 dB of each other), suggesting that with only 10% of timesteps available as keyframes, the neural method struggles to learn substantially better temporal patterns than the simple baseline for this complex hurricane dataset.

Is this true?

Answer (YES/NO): YES